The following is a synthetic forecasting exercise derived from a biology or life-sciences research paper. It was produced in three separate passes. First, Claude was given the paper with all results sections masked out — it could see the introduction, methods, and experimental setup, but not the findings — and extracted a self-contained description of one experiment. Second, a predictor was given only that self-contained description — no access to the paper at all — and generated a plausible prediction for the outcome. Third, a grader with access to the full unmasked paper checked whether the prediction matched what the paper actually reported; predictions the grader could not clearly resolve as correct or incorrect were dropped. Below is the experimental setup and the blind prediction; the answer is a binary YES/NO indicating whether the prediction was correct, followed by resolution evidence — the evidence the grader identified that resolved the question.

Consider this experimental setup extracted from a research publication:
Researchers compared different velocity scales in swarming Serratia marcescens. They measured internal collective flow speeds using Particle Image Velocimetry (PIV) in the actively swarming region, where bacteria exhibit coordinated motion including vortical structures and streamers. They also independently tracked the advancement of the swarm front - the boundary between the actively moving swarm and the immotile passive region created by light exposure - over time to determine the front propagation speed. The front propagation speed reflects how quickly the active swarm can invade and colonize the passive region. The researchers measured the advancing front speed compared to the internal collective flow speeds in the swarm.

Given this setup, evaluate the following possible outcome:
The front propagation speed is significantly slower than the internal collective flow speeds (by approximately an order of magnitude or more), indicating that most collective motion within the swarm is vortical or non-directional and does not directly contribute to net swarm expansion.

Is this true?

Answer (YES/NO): YES